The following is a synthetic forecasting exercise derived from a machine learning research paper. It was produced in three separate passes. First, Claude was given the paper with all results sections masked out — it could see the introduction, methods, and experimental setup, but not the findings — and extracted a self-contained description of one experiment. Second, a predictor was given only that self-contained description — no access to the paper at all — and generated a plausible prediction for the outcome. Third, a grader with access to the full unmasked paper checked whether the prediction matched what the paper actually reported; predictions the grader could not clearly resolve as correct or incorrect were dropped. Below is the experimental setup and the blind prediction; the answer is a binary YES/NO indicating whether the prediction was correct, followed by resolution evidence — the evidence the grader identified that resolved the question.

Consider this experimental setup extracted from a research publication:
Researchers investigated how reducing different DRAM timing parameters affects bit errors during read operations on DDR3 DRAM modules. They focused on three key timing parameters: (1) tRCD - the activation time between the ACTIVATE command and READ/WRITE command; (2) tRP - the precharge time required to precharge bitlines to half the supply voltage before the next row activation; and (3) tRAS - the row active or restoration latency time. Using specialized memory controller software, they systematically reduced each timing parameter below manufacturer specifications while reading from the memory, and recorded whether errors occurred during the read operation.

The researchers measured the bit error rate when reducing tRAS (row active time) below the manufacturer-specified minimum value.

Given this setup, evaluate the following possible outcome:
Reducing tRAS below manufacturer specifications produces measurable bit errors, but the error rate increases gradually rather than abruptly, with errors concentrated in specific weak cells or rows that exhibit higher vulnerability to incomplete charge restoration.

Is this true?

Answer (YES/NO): NO